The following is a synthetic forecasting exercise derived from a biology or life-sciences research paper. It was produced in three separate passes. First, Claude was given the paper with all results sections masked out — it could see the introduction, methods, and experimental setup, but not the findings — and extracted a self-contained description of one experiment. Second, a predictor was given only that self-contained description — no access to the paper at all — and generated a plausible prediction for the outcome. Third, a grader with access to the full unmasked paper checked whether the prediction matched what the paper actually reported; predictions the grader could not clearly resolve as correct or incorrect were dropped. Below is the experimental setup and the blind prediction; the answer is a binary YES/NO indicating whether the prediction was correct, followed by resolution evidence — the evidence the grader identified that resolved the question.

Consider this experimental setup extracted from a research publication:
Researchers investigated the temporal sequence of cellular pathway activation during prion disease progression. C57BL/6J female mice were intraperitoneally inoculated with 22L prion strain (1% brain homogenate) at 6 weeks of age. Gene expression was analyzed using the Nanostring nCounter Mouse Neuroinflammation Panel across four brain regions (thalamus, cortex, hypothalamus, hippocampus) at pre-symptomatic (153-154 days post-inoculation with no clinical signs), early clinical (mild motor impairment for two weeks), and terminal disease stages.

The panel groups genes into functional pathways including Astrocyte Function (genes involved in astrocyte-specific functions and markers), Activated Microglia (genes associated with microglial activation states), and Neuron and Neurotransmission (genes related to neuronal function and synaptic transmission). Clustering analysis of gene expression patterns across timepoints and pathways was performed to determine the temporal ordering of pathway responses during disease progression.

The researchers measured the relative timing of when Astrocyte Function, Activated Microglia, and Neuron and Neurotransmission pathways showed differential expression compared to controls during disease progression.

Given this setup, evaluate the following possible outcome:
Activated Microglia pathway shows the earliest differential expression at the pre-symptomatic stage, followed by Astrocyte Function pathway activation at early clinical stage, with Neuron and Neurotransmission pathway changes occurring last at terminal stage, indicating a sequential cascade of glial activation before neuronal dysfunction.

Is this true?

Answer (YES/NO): NO